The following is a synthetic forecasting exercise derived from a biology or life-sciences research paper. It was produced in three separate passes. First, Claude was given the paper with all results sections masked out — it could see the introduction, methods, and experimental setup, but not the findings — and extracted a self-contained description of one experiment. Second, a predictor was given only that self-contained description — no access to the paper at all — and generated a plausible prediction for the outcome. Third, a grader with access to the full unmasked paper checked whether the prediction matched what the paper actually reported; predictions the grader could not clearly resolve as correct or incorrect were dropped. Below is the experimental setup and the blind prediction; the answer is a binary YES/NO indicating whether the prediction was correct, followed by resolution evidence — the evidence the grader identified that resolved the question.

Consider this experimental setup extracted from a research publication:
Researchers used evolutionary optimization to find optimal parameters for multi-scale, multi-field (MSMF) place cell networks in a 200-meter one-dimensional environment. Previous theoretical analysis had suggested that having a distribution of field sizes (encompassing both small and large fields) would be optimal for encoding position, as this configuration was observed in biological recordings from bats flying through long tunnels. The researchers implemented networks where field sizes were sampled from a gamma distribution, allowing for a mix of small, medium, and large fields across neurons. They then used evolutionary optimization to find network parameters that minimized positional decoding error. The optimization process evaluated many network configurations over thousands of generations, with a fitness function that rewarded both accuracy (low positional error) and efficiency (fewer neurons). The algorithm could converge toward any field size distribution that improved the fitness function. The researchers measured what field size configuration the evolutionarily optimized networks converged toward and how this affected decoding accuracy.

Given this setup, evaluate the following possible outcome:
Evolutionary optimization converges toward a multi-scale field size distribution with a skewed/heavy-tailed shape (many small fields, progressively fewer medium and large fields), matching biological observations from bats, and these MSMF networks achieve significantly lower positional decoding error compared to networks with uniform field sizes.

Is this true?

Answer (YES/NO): NO